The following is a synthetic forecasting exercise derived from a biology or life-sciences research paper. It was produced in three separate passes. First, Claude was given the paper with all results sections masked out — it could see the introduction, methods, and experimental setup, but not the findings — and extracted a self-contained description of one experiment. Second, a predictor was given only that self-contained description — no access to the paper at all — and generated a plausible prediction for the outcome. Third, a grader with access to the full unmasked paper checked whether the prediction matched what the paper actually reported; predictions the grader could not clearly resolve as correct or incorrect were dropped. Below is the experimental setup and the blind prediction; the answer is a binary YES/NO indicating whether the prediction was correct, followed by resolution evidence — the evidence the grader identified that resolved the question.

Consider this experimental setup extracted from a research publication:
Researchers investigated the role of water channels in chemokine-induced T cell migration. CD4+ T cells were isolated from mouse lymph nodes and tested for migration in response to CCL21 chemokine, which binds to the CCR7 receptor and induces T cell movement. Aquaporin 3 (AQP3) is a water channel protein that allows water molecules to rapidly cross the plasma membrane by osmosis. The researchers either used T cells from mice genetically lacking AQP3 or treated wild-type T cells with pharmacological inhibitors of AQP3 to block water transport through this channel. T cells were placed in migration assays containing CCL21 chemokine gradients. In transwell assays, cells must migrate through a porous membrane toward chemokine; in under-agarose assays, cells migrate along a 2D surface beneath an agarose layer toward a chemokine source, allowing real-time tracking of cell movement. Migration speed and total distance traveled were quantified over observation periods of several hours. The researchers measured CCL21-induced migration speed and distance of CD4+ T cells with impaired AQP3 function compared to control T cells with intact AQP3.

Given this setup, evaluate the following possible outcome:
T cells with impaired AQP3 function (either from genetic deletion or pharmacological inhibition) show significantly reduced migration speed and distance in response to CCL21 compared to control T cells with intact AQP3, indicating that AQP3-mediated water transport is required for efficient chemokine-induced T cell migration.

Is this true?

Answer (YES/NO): YES